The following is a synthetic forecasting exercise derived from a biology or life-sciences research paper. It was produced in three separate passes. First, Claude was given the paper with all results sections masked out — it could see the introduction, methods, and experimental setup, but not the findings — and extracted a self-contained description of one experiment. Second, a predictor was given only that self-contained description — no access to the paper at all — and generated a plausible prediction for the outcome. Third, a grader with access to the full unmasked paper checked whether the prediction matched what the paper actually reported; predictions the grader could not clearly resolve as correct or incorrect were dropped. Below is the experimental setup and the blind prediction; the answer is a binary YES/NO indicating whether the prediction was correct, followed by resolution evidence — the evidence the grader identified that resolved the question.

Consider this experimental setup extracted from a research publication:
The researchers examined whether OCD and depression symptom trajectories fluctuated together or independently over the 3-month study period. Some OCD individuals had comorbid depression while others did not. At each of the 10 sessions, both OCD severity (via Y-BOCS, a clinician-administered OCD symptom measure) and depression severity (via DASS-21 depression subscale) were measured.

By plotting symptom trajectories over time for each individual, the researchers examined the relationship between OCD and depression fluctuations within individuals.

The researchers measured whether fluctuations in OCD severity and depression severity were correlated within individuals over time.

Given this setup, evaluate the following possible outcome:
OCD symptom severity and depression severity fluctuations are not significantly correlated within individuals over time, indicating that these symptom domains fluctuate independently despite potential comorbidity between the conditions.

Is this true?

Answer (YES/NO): NO